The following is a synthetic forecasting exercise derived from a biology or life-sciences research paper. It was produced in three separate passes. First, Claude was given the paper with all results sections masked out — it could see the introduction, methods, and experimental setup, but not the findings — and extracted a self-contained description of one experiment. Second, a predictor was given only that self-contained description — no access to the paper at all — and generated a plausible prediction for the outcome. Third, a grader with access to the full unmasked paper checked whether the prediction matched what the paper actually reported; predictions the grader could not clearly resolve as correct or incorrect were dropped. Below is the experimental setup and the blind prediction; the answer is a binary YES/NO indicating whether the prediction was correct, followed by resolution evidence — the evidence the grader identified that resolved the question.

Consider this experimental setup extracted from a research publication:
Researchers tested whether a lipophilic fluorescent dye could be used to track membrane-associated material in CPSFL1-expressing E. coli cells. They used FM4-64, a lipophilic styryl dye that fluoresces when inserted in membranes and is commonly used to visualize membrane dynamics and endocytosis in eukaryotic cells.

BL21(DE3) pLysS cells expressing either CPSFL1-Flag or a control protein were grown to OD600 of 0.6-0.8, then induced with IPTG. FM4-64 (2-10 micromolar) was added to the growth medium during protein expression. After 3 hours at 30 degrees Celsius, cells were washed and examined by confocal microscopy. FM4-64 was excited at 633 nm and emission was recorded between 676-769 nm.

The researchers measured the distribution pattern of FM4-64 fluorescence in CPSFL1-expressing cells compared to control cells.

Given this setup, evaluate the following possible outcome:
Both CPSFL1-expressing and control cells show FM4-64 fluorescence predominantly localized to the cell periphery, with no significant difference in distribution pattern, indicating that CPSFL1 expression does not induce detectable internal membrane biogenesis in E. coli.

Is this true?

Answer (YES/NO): NO